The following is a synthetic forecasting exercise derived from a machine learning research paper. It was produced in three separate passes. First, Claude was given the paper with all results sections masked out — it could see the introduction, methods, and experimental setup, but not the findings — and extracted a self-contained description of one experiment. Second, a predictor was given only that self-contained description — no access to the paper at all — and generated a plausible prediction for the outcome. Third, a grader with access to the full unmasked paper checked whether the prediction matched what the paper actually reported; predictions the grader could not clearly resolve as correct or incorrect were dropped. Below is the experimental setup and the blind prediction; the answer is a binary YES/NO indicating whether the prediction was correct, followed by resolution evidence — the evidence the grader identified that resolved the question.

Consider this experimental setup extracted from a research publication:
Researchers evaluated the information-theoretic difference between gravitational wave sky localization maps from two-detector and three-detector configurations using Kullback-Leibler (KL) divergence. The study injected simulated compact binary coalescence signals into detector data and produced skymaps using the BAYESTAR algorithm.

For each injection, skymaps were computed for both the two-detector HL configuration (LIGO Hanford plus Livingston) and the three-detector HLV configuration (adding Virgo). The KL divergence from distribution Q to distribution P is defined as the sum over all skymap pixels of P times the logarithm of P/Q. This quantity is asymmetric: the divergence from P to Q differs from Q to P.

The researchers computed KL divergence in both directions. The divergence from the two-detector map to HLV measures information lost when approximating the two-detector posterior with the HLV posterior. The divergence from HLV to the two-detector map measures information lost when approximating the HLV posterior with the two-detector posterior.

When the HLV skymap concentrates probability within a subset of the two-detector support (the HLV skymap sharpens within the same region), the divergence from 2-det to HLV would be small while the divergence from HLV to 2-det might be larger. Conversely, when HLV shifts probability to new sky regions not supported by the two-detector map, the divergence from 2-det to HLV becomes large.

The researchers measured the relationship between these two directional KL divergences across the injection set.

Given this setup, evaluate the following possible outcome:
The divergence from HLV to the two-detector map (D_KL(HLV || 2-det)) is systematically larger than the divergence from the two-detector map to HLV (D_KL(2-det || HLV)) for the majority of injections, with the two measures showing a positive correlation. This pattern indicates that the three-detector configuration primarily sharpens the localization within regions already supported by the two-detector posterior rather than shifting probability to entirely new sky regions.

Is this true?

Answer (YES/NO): NO